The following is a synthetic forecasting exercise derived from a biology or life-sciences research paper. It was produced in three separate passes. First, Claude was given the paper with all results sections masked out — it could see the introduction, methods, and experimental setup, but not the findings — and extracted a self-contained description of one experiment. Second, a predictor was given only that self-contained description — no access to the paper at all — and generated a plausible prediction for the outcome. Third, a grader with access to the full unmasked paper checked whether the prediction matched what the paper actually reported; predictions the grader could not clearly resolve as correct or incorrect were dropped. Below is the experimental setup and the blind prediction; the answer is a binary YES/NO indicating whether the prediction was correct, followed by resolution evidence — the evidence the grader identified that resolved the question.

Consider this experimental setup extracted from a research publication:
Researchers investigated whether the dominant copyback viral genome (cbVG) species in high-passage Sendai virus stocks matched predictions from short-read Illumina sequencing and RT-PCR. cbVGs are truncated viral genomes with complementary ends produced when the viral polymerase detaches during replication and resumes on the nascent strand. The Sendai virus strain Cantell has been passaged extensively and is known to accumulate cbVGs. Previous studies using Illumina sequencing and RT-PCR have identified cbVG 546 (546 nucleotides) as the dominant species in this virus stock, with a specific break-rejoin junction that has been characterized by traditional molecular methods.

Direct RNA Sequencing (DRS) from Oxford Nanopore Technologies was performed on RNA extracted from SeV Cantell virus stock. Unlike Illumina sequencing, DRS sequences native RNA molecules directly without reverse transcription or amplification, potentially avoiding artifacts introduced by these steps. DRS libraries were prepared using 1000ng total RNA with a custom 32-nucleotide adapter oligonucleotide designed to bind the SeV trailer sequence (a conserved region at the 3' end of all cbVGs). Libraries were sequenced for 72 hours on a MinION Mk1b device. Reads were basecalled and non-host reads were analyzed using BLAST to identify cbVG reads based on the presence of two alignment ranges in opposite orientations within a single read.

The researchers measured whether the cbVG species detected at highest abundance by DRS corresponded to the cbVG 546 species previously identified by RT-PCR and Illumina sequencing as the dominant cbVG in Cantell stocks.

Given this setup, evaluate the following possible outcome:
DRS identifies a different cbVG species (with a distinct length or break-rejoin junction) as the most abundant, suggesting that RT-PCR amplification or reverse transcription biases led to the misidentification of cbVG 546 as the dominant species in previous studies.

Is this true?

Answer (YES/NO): NO